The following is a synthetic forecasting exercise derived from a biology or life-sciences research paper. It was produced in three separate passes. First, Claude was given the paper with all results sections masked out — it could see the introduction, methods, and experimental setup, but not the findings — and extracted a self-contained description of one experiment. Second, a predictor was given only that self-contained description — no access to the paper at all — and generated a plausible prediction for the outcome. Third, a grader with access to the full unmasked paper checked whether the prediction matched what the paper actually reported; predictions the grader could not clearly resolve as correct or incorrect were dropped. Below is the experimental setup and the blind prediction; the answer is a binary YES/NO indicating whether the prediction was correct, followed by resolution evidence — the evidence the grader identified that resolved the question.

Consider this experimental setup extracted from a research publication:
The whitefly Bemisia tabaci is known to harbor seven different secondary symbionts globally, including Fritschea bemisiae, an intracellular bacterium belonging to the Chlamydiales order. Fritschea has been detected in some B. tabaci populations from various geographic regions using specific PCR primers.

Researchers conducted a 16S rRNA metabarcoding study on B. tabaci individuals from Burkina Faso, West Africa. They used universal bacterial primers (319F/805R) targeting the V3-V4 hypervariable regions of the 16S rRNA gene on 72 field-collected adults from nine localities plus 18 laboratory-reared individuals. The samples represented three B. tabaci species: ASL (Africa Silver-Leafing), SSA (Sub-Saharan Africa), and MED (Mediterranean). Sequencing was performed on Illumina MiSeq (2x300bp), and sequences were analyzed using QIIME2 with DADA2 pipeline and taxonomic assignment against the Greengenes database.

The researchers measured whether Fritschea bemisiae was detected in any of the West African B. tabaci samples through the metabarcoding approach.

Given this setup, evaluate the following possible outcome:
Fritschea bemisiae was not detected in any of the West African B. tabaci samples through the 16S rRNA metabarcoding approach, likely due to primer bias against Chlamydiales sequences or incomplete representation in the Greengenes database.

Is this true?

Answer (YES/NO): NO